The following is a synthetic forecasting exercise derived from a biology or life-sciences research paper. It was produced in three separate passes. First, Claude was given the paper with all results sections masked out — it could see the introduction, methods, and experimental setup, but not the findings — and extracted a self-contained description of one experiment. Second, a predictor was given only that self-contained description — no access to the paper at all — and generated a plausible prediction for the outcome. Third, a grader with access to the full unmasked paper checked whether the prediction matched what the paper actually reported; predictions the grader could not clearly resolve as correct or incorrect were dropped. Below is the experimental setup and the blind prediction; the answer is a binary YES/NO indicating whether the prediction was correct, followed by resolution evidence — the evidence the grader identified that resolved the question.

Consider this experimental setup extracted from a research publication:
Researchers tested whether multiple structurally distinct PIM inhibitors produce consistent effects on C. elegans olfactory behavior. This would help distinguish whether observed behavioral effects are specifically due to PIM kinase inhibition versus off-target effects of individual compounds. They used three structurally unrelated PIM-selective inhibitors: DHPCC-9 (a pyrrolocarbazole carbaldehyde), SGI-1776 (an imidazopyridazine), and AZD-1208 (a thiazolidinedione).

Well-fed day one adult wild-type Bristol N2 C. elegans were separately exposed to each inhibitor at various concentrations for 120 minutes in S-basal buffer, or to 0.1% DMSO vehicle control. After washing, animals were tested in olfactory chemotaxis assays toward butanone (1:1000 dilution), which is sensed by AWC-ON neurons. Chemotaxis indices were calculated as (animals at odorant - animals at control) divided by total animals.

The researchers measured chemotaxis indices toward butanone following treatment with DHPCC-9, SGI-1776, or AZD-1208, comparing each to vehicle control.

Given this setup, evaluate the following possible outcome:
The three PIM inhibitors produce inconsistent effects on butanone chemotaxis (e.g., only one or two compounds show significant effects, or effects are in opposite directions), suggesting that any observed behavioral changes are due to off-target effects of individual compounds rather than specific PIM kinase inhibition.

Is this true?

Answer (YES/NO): NO